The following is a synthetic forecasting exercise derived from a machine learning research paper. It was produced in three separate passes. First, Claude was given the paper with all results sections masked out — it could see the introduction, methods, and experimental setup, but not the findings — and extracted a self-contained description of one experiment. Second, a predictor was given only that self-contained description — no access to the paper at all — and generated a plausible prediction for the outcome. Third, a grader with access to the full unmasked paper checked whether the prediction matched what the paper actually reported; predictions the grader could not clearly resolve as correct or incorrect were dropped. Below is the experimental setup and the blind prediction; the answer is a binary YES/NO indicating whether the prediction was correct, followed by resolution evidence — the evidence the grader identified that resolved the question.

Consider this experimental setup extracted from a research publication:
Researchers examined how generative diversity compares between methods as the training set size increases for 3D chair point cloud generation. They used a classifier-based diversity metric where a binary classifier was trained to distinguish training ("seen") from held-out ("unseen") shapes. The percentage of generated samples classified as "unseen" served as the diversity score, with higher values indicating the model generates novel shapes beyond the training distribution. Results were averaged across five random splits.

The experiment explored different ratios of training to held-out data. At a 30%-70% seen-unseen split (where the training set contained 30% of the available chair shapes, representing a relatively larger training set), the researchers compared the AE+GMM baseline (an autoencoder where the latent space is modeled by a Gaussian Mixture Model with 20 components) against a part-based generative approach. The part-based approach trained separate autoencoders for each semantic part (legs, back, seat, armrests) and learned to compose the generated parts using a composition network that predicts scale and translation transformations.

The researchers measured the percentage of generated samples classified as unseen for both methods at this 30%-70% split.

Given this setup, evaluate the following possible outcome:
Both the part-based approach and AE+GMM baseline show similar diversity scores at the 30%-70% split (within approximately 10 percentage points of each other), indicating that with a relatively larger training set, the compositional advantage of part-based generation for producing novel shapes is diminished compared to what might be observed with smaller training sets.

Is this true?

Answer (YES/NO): YES